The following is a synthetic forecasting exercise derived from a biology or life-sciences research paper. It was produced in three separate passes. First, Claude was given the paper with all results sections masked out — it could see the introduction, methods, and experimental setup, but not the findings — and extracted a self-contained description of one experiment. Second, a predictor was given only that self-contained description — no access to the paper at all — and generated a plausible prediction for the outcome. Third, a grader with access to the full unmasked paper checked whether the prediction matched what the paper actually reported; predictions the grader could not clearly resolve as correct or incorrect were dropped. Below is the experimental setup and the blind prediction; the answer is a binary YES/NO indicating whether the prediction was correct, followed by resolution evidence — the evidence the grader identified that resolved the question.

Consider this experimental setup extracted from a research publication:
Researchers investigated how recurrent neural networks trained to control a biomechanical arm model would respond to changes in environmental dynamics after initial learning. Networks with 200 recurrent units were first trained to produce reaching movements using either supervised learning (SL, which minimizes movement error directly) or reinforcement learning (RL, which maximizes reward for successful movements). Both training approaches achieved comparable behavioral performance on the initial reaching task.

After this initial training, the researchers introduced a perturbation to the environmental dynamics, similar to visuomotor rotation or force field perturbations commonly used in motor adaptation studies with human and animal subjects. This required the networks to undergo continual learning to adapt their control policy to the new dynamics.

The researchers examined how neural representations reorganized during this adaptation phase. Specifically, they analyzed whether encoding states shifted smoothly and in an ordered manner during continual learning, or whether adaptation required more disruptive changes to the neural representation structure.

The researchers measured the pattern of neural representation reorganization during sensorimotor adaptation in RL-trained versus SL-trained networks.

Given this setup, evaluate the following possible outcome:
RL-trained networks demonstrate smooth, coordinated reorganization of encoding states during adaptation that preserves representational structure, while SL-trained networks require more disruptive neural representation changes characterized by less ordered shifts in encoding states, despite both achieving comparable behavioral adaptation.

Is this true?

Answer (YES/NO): NO